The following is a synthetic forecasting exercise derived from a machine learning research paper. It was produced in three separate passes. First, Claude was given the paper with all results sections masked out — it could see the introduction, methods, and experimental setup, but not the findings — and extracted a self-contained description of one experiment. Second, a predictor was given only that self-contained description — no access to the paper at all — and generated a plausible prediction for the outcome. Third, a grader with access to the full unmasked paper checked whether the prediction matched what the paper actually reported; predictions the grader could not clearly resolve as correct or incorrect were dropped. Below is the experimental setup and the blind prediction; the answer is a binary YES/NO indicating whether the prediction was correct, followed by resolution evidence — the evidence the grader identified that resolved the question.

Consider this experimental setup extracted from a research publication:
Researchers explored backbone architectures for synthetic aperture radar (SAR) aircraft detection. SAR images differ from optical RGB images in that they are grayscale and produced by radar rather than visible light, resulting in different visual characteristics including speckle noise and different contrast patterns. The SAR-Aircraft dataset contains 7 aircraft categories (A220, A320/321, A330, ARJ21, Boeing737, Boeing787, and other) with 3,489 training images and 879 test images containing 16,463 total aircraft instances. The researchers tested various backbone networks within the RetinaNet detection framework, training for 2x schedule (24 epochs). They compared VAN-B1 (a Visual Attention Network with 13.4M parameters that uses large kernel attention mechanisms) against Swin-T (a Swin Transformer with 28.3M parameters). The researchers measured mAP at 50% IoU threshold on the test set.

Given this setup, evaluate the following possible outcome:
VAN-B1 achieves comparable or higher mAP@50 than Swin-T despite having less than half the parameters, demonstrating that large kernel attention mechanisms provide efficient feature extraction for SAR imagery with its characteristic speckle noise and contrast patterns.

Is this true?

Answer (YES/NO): YES